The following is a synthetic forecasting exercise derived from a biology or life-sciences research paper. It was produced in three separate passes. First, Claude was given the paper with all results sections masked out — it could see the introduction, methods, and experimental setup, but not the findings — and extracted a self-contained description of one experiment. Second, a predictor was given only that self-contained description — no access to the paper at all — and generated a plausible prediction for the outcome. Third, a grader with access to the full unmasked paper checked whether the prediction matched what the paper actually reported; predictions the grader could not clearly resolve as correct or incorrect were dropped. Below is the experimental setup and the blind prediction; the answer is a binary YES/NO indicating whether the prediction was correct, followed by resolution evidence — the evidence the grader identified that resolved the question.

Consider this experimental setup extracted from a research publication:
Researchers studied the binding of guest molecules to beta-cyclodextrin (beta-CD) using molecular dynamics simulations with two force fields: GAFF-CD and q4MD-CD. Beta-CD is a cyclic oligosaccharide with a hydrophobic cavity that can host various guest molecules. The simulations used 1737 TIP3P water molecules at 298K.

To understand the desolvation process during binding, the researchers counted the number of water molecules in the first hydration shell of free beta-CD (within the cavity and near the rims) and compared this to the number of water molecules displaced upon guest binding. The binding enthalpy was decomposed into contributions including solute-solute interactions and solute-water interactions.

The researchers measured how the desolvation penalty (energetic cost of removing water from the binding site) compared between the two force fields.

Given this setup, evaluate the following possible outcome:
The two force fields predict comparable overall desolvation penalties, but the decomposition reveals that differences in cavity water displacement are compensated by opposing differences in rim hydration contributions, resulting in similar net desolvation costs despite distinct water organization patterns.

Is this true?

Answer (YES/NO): NO